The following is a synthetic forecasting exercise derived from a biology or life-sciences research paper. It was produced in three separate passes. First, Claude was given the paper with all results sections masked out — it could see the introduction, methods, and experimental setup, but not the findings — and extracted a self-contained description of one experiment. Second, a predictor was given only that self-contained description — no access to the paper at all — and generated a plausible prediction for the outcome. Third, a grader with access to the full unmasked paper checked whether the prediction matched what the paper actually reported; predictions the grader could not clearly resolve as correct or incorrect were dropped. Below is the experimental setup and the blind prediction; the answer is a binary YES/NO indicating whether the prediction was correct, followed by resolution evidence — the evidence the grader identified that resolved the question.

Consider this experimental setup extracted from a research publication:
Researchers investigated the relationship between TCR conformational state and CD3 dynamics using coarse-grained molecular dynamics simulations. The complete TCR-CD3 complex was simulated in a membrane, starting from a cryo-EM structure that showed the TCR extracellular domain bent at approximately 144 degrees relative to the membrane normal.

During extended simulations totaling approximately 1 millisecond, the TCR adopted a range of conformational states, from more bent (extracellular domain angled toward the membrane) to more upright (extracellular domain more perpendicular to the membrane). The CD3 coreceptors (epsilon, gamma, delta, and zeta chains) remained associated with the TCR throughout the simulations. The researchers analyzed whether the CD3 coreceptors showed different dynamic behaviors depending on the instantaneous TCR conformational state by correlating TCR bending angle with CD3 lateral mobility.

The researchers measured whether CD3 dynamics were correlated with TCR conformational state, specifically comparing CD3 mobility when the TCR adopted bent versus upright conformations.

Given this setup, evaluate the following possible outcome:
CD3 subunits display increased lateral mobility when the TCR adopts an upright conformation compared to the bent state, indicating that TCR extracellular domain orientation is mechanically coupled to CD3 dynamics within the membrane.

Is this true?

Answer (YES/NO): YES